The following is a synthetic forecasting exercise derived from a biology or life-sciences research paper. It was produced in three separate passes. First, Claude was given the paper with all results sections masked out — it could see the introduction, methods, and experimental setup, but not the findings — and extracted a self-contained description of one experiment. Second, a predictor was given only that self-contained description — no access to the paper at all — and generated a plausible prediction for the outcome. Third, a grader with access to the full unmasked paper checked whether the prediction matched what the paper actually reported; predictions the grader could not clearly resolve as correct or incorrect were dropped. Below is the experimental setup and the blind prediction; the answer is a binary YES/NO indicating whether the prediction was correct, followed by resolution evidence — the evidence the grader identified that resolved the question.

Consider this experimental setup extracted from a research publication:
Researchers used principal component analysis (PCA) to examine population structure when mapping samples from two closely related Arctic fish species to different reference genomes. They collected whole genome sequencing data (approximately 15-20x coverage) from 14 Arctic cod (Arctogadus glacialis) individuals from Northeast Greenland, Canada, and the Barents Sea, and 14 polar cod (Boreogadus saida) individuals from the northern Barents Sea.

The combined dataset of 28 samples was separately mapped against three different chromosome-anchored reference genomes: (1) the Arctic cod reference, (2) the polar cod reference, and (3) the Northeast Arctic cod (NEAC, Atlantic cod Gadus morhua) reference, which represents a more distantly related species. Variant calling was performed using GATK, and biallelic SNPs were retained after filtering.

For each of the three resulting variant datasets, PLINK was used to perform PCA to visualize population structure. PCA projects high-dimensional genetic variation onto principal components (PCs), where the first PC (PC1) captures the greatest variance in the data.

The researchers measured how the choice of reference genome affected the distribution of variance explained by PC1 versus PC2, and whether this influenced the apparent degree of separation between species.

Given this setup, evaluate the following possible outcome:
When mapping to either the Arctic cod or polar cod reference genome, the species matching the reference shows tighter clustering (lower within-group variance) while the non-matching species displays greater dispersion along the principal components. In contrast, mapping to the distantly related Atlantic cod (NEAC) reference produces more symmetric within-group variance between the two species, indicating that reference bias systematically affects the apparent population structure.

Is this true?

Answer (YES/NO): NO